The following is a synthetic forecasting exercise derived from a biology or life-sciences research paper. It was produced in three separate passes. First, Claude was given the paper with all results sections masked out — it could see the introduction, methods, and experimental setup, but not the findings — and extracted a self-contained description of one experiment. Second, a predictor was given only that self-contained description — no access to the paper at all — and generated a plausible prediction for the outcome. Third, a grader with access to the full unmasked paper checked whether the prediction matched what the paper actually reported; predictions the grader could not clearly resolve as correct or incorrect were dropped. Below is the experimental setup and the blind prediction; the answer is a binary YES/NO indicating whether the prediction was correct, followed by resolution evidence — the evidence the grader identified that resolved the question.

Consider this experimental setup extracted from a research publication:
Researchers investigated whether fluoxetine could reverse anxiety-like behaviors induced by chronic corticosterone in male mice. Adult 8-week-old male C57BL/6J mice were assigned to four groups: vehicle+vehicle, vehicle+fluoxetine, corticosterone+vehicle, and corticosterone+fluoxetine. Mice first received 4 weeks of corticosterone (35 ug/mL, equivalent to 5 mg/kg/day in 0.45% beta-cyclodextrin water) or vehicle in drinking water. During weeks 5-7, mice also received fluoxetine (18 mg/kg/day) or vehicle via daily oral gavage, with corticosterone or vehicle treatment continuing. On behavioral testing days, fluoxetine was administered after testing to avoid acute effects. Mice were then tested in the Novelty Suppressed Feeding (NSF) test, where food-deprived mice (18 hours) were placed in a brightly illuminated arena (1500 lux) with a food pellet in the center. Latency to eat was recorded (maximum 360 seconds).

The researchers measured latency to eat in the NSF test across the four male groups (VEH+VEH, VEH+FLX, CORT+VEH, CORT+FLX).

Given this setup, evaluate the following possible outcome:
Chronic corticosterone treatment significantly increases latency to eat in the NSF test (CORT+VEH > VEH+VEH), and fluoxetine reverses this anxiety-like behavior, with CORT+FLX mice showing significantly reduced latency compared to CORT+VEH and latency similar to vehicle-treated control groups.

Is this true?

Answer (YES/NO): YES